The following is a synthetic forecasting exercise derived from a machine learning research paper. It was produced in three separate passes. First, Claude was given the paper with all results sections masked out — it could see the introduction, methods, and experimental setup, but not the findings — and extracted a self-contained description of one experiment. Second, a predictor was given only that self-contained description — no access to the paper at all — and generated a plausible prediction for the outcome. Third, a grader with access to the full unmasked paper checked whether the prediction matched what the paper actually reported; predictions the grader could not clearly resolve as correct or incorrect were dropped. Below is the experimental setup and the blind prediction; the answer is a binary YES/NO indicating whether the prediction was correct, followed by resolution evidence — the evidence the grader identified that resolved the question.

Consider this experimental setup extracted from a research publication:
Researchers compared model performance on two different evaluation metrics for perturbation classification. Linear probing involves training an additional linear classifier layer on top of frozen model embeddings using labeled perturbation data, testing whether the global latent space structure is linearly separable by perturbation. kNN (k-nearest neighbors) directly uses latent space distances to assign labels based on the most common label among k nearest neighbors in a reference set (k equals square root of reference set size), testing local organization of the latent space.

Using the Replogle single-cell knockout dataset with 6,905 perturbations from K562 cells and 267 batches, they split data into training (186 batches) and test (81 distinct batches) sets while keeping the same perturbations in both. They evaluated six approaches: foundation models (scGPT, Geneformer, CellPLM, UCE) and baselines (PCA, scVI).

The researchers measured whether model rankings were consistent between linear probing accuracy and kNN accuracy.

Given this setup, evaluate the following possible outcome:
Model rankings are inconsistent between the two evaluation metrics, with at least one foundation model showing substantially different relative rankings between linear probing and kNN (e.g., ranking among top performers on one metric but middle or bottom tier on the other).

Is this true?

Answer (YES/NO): NO